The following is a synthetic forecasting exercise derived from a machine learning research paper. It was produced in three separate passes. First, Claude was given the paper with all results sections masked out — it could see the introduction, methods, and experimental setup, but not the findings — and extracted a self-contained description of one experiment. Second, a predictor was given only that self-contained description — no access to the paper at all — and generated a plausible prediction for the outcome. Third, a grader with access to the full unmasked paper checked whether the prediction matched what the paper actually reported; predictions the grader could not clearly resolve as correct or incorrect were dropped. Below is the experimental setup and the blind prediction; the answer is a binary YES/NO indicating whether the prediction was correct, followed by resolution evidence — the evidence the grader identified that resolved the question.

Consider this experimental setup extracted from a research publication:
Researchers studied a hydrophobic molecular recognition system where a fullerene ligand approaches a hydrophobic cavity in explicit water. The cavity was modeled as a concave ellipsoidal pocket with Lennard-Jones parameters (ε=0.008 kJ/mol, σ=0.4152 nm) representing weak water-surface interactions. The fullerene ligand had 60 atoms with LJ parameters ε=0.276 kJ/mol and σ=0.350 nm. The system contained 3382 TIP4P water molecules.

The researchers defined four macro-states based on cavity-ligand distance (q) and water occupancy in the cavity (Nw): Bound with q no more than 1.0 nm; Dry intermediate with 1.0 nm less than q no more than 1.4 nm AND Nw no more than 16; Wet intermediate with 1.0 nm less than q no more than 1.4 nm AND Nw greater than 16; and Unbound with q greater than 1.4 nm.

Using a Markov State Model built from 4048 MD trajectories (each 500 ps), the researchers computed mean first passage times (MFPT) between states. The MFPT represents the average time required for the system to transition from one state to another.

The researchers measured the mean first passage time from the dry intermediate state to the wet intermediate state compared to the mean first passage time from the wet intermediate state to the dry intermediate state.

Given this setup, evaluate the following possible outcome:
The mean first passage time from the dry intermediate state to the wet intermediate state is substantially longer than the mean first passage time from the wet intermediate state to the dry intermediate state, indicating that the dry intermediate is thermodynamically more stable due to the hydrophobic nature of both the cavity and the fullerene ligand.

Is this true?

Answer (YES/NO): YES